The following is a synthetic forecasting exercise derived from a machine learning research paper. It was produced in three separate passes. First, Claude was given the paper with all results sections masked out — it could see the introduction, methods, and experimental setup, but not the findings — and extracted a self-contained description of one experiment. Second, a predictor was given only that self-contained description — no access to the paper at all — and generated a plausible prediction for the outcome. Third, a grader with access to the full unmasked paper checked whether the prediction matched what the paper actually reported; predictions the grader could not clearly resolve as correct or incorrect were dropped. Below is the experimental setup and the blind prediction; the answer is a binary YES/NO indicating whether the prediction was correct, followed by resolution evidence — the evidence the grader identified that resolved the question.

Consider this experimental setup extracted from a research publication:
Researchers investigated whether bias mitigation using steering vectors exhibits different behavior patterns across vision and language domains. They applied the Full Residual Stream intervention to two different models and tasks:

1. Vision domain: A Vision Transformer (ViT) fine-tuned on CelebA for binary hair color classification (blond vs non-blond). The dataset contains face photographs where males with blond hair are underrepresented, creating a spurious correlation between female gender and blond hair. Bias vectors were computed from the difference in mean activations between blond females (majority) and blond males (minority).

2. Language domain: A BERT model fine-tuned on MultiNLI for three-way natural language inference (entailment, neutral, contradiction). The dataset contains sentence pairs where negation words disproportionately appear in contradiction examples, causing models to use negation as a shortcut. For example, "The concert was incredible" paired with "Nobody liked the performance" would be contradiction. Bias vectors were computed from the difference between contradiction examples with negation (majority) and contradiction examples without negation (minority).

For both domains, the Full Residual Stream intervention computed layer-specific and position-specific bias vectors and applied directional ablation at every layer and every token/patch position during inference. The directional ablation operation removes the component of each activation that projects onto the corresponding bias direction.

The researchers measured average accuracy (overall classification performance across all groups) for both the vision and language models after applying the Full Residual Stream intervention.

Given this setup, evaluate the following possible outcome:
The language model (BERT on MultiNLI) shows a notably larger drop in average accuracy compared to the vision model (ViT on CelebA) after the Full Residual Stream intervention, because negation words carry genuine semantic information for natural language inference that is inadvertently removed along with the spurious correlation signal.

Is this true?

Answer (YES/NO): YES